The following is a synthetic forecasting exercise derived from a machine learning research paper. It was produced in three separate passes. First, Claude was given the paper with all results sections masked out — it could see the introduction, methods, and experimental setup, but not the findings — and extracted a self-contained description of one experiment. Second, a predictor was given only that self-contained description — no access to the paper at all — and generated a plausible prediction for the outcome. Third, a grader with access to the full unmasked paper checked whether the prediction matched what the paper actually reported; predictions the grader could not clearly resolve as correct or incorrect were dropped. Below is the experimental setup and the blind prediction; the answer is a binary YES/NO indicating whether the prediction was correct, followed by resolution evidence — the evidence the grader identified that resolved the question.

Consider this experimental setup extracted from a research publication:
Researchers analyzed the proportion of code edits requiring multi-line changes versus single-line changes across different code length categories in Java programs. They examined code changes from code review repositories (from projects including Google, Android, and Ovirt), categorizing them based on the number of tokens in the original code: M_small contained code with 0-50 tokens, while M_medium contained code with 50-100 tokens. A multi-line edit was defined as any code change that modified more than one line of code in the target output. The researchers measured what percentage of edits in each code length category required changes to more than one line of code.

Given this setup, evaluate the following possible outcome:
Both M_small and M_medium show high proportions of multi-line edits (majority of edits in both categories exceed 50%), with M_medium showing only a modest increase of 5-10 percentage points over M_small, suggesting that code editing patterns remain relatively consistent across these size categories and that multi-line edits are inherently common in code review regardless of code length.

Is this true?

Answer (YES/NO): NO